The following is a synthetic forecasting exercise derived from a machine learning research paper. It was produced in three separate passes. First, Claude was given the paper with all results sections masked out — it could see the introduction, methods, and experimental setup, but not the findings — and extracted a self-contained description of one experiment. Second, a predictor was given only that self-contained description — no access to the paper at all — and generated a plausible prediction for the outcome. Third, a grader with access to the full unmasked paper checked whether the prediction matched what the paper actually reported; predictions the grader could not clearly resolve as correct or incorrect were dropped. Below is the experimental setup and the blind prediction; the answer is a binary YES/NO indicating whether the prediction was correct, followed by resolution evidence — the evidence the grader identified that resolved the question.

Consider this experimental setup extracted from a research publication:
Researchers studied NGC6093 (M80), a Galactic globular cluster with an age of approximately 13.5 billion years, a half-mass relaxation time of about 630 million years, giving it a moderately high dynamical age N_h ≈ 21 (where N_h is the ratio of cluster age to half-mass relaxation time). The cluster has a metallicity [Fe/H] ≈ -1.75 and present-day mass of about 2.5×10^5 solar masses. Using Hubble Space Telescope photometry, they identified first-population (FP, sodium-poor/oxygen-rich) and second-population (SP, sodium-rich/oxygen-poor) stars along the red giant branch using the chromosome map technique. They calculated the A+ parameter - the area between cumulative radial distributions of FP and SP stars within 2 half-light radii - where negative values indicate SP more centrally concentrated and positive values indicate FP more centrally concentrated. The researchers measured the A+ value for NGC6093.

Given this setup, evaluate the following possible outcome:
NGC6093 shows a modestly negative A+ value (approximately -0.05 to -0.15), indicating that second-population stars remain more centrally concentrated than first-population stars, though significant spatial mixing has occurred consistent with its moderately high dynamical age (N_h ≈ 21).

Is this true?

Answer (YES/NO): NO